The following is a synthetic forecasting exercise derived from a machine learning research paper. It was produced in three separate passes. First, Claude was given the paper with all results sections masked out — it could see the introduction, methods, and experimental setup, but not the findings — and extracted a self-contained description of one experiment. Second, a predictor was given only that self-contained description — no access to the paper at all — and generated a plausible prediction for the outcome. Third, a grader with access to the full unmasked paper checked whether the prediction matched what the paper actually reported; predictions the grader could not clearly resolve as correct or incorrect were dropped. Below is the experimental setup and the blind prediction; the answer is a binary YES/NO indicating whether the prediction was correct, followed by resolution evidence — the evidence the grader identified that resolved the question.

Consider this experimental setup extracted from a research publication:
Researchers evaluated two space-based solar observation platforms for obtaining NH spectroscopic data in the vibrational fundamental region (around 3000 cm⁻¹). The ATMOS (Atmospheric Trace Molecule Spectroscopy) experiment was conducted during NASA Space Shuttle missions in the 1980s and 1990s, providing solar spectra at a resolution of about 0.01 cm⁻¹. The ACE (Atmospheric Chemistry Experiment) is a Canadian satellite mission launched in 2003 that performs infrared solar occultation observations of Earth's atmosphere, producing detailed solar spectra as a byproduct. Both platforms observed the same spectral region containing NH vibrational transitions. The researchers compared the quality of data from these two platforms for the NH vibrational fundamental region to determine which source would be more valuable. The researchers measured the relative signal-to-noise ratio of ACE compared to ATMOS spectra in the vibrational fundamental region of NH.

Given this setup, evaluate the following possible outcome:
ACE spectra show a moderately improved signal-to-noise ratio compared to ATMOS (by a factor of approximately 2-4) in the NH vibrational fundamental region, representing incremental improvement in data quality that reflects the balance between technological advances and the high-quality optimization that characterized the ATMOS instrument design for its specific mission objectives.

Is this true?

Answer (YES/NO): NO